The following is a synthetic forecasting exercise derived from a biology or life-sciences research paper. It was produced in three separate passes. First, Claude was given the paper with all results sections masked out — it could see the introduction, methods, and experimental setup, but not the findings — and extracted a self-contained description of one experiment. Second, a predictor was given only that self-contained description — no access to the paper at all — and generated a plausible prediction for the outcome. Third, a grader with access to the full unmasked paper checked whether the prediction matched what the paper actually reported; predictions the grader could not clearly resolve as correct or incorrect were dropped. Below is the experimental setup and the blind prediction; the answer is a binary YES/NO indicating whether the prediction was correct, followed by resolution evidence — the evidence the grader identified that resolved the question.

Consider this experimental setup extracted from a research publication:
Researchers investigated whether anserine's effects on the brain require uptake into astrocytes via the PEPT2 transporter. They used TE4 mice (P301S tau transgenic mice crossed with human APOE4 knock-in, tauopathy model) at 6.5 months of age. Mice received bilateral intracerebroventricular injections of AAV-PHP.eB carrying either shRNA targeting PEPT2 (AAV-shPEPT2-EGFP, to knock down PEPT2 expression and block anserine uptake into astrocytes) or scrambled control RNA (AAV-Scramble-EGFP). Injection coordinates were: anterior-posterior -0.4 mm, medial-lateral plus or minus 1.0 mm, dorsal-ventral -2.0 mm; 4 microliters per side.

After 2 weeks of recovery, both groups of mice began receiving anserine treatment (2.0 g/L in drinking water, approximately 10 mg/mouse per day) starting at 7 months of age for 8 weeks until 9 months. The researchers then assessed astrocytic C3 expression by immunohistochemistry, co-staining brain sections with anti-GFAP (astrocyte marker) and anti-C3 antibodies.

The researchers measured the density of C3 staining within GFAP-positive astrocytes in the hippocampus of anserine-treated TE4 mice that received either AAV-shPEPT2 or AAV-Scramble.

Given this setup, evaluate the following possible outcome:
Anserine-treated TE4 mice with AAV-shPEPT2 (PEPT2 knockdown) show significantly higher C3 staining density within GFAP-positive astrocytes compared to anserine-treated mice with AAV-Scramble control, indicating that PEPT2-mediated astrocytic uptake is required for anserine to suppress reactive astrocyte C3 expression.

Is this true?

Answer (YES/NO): YES